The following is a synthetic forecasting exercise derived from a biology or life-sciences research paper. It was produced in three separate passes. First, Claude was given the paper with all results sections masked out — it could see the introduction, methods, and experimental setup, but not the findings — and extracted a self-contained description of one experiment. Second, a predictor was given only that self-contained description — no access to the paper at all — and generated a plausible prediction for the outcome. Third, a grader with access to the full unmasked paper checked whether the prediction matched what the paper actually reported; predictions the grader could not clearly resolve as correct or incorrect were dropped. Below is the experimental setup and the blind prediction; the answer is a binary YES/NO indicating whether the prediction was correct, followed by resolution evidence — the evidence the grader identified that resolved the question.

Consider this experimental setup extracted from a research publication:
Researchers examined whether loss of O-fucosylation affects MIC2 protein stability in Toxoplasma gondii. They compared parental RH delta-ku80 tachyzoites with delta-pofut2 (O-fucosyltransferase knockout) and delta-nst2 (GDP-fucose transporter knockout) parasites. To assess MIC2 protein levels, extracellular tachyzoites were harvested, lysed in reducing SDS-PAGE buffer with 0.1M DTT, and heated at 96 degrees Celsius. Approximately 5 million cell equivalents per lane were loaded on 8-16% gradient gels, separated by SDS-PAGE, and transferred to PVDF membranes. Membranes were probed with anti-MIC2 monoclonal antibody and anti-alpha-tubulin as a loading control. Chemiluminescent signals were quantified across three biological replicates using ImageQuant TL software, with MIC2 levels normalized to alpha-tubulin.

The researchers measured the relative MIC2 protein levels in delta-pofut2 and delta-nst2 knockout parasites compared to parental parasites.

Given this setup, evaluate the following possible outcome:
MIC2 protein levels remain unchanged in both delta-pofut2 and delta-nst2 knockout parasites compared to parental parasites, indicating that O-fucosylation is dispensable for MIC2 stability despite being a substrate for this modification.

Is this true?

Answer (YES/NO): NO